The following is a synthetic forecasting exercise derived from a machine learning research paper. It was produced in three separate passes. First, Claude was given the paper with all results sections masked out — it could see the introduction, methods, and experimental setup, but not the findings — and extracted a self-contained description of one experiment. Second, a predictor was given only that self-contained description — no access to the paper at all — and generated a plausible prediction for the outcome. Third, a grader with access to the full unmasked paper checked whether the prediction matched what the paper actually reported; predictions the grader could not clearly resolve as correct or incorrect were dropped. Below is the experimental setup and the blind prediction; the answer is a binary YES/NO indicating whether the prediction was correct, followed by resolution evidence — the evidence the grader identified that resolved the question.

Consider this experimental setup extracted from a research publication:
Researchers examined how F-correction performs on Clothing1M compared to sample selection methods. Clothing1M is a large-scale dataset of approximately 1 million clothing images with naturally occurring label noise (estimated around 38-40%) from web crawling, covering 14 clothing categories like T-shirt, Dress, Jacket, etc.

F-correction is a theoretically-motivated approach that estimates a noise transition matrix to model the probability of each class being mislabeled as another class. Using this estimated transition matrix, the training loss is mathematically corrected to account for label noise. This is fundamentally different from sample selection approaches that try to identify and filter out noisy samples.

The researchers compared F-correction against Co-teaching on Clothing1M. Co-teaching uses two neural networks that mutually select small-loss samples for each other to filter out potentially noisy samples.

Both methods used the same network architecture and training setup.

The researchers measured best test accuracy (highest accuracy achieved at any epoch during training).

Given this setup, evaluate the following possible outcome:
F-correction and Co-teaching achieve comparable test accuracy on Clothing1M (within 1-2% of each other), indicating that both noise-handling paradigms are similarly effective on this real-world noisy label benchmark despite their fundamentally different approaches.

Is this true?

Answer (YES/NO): YES